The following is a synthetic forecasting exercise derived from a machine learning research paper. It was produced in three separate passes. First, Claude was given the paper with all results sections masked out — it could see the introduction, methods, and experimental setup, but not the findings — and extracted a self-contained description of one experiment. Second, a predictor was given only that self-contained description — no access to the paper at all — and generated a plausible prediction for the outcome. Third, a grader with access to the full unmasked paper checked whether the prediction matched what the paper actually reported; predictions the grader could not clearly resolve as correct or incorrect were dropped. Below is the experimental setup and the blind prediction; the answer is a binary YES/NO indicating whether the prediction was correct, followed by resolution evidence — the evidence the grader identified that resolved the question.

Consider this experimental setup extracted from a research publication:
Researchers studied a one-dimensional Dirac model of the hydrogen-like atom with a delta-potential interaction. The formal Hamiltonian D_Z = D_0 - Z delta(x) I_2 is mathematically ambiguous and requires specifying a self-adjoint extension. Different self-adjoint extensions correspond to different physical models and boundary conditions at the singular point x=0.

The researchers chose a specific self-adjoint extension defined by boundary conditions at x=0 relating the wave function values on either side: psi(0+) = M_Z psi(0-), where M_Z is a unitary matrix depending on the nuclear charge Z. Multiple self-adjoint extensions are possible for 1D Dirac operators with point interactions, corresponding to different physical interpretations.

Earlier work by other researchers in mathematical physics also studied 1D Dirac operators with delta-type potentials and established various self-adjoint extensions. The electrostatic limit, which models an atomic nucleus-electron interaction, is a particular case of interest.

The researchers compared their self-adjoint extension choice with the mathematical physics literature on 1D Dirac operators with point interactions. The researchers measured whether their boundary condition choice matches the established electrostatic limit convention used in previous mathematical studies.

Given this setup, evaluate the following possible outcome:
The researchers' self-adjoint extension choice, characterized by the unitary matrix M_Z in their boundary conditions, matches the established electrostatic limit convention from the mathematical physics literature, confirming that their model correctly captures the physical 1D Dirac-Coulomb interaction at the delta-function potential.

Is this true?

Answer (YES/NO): YES